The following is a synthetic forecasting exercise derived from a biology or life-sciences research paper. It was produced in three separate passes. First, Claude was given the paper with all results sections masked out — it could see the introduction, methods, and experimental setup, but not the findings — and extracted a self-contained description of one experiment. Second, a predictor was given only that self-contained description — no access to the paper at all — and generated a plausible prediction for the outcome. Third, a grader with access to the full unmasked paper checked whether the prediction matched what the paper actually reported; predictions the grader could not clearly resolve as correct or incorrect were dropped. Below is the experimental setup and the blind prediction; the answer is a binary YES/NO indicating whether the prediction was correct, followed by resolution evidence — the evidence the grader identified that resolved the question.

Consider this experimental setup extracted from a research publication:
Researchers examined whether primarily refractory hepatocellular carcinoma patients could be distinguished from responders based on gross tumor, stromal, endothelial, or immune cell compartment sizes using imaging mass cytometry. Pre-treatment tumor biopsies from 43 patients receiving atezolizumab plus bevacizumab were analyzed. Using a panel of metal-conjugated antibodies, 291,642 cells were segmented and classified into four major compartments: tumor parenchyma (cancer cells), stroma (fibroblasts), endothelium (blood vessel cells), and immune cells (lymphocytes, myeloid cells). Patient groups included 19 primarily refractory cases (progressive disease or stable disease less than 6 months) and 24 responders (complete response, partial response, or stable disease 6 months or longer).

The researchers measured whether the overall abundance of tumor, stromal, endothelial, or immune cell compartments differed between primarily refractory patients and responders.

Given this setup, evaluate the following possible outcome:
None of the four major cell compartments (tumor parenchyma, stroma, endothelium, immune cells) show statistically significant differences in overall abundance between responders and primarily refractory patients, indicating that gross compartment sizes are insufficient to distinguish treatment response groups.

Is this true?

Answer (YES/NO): YES